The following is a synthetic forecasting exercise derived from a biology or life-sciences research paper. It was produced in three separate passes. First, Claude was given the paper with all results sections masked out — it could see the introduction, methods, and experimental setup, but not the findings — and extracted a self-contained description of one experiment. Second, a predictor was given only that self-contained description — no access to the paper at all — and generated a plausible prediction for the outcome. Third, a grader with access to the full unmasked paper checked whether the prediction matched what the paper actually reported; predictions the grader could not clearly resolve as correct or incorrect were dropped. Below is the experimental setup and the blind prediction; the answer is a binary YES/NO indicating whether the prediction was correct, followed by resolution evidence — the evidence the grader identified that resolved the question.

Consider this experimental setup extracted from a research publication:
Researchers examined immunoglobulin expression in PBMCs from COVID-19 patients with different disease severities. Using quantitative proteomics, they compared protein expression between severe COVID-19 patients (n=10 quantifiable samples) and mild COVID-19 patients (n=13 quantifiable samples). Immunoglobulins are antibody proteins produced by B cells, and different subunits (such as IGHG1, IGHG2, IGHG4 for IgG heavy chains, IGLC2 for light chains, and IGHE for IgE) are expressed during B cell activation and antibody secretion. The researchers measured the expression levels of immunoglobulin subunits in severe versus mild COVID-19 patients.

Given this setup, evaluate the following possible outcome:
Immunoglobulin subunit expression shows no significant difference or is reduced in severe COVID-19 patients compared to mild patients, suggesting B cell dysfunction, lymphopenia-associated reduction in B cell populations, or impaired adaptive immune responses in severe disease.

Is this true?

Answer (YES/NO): YES